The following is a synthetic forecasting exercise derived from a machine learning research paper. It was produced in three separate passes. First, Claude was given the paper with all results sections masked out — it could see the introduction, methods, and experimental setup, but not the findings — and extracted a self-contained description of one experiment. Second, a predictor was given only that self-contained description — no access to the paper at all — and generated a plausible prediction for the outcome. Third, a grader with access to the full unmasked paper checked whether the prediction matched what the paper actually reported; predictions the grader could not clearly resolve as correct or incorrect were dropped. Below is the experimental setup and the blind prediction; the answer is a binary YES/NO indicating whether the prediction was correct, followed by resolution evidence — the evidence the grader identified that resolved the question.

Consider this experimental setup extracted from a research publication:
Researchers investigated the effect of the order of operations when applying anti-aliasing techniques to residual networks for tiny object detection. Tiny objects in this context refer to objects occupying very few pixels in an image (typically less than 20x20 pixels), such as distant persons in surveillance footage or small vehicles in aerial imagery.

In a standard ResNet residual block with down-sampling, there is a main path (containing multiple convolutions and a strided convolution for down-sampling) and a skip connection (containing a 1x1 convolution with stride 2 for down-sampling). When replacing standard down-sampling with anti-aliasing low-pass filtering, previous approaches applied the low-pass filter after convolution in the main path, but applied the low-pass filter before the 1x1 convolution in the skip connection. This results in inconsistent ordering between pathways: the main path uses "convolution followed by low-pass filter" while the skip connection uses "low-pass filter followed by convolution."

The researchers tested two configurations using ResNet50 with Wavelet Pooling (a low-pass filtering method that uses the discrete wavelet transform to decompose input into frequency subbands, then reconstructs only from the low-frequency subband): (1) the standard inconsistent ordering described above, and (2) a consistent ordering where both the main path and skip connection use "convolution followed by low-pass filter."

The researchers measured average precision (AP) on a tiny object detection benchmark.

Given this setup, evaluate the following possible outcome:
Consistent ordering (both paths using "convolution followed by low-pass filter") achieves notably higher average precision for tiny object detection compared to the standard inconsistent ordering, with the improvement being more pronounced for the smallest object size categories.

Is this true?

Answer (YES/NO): NO